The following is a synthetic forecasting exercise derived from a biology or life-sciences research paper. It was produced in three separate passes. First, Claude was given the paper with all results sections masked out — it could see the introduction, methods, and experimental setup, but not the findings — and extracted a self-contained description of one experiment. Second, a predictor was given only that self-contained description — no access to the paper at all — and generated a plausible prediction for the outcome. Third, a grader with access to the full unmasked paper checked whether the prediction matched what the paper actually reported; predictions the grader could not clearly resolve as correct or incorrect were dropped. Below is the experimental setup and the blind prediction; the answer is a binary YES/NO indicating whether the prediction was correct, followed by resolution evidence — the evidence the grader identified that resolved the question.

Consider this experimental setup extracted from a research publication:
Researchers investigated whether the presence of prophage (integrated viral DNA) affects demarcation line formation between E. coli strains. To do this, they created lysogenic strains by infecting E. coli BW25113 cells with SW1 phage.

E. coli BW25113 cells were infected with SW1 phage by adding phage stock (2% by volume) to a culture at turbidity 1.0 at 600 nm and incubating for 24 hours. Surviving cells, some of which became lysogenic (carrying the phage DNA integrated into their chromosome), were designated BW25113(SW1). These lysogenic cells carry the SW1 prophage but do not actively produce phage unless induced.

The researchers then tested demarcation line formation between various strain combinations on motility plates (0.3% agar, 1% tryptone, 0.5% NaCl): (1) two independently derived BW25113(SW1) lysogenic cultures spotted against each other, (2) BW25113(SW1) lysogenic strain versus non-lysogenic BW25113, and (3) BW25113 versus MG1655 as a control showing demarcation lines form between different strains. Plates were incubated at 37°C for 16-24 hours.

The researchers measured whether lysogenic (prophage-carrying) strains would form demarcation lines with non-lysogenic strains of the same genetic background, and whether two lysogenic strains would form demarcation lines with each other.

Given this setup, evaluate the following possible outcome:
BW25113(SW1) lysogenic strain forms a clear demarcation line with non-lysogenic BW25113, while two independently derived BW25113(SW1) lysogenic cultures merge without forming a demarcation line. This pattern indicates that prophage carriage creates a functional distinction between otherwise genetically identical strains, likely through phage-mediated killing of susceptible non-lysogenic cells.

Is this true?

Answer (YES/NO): YES